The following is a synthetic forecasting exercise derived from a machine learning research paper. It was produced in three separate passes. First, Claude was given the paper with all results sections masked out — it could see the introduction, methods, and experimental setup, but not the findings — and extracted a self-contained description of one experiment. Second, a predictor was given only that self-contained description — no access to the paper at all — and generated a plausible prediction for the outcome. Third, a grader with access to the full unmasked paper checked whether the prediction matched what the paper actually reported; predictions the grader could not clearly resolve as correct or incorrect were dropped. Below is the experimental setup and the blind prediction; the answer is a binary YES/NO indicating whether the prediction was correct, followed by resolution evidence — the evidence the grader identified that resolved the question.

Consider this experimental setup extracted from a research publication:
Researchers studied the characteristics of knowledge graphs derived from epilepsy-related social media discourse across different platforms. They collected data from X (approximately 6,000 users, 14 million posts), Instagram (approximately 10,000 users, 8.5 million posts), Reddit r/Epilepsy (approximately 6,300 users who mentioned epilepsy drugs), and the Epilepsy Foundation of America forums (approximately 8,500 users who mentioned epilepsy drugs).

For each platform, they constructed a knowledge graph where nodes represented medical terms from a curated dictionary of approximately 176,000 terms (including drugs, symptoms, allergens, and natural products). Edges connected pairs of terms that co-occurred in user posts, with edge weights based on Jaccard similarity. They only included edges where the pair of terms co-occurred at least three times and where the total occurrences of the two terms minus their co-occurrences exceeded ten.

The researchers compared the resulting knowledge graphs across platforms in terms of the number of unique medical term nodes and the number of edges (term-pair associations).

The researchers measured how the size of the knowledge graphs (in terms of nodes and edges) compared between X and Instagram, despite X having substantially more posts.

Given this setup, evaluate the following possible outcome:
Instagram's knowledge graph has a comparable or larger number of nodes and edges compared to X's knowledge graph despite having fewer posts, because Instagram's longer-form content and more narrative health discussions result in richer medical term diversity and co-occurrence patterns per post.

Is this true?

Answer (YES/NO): YES